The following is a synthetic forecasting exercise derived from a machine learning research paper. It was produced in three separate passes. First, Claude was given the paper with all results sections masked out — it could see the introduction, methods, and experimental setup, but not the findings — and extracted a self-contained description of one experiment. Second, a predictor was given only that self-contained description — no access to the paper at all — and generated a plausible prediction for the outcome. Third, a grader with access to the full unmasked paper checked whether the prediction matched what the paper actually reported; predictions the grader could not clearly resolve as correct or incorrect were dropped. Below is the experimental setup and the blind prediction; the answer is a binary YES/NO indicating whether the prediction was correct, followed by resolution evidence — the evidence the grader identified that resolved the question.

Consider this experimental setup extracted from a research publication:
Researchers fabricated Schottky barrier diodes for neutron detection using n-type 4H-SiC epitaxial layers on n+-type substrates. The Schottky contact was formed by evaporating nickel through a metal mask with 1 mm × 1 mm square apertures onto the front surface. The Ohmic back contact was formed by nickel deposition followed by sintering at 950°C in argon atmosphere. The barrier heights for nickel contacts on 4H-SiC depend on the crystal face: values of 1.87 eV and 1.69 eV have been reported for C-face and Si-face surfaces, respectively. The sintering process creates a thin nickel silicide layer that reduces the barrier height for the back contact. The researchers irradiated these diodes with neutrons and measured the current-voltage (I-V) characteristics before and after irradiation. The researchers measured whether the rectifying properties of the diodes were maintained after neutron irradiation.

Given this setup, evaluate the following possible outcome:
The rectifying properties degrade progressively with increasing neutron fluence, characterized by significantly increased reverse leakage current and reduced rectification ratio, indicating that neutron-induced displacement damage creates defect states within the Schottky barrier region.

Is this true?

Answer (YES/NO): NO